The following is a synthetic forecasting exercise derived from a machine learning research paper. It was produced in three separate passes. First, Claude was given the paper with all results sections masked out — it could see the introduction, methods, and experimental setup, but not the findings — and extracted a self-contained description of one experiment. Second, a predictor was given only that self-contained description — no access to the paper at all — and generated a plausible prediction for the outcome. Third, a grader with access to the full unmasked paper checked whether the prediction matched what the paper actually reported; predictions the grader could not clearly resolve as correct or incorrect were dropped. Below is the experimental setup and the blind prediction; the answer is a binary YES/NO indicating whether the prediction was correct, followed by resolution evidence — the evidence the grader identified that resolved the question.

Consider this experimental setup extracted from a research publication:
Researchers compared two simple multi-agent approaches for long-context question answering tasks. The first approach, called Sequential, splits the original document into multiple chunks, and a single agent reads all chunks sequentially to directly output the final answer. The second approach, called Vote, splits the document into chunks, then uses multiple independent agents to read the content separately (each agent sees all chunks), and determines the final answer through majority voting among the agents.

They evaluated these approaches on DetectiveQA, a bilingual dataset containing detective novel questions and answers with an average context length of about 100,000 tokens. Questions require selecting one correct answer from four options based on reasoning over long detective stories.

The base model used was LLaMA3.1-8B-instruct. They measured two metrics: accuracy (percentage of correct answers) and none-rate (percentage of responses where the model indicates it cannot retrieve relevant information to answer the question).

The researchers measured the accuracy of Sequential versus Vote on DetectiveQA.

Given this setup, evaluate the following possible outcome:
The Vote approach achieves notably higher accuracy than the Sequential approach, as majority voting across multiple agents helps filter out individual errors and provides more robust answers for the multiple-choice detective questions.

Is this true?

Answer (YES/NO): NO